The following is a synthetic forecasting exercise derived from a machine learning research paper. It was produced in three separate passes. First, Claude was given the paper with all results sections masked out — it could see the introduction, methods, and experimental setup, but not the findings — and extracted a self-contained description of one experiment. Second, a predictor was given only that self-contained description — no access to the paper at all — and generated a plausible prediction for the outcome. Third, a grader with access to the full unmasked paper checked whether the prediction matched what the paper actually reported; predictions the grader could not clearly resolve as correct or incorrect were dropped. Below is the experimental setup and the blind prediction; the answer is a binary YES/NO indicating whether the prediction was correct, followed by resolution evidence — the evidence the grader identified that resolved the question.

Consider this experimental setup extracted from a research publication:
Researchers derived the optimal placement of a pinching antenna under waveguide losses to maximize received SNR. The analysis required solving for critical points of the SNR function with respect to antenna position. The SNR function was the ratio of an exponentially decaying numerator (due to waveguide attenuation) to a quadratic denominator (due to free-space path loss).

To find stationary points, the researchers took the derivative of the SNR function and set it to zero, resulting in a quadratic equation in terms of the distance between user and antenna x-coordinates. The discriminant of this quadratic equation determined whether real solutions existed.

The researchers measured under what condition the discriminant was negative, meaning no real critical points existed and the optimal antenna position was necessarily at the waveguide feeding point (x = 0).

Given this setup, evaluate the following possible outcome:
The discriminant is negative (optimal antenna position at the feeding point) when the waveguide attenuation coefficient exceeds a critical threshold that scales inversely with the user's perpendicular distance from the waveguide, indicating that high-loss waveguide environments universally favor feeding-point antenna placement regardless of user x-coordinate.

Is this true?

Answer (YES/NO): YES